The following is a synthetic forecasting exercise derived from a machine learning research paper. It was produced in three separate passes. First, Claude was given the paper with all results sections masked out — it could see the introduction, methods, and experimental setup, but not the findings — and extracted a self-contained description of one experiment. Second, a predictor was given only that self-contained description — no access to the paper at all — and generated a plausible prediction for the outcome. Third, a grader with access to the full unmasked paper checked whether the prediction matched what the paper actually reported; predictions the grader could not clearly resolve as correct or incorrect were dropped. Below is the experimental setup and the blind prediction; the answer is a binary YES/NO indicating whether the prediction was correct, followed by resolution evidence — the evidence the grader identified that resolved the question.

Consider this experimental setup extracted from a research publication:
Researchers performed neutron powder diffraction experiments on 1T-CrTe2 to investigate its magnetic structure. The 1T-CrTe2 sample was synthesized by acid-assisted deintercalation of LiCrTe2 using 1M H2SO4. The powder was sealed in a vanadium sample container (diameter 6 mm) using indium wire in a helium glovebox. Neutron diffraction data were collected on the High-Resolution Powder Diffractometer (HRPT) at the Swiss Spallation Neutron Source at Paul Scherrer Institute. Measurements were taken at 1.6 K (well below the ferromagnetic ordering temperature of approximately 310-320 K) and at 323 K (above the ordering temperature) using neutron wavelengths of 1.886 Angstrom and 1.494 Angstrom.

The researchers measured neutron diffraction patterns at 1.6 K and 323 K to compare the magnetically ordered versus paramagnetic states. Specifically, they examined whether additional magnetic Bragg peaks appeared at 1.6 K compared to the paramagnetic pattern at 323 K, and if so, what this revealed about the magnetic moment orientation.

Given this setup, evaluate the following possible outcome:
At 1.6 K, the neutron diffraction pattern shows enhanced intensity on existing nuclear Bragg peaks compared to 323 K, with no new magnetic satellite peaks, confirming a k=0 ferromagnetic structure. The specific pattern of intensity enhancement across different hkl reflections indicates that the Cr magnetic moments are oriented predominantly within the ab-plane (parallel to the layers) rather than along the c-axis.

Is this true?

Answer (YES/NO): YES